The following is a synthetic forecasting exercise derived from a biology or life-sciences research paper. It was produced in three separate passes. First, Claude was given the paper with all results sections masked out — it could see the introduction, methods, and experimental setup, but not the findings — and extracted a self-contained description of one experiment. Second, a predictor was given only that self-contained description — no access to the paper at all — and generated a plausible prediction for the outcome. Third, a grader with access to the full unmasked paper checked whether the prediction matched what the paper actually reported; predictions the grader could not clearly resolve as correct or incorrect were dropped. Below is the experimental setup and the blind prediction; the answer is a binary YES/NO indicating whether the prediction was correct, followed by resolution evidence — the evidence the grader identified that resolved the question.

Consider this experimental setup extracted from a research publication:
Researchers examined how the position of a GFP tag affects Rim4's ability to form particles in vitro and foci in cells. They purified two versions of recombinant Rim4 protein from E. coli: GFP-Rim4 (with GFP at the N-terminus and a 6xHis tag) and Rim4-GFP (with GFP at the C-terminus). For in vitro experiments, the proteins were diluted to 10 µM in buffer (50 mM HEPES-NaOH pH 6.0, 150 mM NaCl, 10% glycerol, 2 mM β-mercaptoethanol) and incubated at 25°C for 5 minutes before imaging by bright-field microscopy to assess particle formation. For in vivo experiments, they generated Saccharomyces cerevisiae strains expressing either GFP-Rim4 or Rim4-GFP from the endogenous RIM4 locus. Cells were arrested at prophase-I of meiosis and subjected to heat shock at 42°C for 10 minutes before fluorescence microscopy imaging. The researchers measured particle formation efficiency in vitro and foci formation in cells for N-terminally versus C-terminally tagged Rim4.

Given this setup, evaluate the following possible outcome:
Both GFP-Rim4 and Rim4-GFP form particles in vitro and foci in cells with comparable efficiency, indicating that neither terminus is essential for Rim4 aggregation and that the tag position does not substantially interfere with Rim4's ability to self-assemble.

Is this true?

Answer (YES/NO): NO